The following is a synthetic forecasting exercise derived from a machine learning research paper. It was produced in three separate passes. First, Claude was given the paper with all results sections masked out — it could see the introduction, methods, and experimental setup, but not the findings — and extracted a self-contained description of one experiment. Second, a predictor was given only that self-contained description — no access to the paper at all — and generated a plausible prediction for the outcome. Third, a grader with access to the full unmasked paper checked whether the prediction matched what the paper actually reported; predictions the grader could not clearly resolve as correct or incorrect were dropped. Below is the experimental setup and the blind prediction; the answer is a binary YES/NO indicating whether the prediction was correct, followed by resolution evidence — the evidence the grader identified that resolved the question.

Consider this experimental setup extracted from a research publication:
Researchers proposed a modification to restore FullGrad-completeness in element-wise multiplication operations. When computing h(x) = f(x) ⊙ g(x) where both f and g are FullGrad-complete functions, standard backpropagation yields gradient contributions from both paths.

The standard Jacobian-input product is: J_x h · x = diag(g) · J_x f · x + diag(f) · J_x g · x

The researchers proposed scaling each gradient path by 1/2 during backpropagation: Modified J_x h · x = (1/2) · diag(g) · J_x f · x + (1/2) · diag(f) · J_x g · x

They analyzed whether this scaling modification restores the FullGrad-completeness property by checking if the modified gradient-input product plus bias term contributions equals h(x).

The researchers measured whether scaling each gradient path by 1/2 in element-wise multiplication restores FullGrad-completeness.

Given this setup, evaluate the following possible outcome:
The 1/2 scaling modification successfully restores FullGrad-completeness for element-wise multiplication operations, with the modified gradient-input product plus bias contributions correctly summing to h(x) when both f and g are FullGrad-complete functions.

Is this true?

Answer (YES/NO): YES